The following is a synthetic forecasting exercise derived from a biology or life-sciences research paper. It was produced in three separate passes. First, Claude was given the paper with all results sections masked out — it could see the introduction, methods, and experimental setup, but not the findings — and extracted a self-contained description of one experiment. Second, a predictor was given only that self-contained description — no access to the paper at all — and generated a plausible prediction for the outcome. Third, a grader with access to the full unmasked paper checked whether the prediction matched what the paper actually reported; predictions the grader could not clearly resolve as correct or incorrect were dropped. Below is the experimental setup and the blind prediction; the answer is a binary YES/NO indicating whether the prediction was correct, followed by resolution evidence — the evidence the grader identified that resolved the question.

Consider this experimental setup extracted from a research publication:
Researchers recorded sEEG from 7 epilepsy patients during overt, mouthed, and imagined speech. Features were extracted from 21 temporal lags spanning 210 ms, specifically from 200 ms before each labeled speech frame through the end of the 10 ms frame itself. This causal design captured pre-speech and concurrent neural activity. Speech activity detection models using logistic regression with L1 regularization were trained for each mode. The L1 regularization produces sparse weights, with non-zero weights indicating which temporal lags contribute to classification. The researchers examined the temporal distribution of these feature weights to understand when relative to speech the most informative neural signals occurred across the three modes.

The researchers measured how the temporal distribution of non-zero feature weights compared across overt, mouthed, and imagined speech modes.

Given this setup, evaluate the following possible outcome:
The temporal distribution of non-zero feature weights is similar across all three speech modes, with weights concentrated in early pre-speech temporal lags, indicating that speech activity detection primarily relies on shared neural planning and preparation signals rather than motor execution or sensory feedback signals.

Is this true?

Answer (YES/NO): NO